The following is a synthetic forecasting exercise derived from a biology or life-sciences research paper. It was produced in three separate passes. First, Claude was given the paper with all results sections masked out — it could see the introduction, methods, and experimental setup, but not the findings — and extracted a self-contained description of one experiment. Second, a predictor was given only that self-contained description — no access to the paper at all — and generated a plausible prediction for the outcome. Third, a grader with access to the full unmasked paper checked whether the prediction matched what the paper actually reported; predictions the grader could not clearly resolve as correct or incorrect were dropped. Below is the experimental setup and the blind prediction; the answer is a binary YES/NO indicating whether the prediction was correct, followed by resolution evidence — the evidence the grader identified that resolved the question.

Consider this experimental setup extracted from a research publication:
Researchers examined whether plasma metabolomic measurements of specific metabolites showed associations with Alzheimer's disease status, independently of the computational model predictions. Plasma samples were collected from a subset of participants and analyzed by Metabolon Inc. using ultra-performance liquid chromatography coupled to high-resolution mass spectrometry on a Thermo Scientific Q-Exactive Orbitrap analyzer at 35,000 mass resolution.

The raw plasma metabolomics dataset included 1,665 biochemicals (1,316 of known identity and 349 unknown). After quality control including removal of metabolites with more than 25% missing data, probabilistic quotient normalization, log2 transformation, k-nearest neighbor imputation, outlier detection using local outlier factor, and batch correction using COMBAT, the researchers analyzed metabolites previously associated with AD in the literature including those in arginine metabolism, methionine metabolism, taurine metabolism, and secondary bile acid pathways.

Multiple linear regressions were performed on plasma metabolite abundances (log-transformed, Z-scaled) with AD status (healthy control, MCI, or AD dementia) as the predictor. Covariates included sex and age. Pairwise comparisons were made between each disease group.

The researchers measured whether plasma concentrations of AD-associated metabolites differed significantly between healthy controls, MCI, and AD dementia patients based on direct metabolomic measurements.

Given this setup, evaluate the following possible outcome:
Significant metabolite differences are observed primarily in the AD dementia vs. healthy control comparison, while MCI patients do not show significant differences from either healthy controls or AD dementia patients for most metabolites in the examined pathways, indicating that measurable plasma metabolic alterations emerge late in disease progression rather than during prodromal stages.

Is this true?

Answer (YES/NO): NO